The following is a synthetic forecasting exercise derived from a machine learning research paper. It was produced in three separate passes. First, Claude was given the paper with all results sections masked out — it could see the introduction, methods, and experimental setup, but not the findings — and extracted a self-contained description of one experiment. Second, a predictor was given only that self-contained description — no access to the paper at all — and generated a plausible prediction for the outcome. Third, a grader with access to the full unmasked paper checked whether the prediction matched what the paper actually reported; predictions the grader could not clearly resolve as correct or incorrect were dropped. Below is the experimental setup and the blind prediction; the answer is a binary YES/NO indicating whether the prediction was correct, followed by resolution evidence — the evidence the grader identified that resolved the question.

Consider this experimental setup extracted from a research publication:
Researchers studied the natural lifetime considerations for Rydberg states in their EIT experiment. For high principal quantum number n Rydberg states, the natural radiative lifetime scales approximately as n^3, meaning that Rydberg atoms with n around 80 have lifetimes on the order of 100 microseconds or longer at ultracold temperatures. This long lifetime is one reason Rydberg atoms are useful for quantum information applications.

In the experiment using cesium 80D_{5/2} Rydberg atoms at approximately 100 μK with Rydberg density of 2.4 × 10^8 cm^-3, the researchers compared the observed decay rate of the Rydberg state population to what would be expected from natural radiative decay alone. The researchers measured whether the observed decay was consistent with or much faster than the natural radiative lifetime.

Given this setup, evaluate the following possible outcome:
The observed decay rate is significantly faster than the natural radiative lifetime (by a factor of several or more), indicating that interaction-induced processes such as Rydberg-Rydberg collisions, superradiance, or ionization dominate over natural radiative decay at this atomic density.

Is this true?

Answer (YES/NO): YES